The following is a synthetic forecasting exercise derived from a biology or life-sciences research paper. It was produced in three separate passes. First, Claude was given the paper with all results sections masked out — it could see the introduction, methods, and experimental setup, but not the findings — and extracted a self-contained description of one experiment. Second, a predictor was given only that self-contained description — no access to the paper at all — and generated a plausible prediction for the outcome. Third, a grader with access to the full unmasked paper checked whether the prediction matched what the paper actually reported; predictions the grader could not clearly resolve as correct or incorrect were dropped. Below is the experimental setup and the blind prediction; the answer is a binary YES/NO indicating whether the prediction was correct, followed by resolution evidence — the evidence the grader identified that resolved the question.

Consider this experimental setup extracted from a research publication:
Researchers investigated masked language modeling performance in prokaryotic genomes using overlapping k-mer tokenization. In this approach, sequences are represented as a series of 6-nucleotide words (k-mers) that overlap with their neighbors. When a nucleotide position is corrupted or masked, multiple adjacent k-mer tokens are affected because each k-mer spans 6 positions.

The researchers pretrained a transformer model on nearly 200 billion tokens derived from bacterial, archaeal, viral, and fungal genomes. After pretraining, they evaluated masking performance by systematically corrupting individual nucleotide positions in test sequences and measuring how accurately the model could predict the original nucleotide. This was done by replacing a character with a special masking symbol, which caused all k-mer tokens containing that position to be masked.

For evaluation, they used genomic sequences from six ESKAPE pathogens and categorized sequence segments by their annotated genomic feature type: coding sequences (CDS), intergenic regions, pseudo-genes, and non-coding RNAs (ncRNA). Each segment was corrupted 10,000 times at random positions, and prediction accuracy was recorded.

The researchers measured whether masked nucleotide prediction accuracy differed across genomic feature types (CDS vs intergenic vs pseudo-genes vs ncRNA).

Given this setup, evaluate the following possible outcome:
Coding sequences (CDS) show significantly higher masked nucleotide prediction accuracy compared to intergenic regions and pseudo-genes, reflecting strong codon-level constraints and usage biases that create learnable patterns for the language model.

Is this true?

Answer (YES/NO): NO